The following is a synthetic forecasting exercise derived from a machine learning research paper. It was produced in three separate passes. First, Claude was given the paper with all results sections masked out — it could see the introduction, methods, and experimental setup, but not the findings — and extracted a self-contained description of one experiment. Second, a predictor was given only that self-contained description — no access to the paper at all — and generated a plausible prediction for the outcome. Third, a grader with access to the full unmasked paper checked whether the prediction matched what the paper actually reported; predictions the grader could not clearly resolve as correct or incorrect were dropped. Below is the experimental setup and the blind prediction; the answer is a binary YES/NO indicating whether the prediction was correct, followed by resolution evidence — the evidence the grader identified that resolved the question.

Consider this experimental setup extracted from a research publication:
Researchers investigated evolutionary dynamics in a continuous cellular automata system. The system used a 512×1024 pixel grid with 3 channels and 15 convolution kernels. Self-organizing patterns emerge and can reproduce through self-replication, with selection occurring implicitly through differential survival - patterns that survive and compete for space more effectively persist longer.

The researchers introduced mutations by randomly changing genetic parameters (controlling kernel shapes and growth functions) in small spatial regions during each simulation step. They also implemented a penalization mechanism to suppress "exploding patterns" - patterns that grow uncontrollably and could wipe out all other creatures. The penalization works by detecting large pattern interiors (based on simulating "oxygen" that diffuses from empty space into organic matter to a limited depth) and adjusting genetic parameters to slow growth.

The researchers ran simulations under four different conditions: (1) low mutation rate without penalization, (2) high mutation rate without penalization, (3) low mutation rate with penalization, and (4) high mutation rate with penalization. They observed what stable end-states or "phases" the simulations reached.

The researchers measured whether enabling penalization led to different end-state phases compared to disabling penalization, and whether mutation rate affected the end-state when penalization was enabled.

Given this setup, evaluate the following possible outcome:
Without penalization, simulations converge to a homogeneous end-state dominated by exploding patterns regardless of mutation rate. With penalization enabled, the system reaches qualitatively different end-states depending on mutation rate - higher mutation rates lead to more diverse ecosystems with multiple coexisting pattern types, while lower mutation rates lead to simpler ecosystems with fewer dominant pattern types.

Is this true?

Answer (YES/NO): NO